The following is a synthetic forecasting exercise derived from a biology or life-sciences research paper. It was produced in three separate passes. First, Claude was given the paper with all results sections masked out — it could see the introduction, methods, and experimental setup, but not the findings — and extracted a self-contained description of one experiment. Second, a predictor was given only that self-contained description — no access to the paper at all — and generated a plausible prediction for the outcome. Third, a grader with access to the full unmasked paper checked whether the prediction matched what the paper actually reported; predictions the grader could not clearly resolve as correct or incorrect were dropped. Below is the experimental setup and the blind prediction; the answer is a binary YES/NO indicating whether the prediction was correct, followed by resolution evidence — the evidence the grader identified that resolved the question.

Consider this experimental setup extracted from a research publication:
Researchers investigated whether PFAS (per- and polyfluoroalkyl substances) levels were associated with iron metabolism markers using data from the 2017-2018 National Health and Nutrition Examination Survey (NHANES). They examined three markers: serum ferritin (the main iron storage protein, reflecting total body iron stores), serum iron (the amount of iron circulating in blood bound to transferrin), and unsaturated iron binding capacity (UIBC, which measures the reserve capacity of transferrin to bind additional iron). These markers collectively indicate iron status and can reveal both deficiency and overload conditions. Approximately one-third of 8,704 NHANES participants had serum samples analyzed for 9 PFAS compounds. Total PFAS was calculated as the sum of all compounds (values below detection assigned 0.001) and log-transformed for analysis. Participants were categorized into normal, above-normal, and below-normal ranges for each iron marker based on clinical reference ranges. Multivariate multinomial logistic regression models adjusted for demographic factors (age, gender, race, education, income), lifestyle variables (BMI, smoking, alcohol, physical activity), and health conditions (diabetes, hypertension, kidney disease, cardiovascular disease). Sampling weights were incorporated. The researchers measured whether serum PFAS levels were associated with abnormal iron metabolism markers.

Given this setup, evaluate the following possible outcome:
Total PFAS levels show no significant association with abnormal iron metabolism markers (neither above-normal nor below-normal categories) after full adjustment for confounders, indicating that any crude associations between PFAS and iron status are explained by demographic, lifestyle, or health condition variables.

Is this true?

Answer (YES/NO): YES